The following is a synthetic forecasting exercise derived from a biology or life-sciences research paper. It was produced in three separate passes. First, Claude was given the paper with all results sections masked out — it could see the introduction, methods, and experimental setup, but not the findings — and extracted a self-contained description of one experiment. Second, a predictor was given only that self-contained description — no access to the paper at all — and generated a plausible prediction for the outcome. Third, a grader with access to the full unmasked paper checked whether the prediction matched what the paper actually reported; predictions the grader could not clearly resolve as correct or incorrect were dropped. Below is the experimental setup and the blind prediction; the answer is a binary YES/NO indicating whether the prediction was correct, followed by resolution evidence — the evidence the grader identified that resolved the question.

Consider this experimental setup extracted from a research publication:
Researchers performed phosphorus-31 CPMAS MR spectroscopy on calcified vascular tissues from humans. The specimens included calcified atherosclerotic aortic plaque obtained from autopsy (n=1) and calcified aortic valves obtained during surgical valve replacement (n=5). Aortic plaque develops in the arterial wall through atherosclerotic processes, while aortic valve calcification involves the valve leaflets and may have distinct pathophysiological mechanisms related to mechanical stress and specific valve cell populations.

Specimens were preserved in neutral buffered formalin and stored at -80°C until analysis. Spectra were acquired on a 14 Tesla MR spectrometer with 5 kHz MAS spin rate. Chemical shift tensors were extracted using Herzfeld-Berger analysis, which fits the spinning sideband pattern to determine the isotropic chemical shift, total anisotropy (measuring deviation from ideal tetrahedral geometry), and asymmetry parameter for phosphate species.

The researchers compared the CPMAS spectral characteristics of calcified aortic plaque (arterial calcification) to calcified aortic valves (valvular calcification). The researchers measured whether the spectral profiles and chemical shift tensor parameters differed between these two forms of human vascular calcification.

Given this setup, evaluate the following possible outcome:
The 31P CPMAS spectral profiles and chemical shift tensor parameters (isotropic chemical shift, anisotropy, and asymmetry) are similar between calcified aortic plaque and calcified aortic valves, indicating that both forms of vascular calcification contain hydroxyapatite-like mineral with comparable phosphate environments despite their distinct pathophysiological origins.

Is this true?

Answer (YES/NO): YES